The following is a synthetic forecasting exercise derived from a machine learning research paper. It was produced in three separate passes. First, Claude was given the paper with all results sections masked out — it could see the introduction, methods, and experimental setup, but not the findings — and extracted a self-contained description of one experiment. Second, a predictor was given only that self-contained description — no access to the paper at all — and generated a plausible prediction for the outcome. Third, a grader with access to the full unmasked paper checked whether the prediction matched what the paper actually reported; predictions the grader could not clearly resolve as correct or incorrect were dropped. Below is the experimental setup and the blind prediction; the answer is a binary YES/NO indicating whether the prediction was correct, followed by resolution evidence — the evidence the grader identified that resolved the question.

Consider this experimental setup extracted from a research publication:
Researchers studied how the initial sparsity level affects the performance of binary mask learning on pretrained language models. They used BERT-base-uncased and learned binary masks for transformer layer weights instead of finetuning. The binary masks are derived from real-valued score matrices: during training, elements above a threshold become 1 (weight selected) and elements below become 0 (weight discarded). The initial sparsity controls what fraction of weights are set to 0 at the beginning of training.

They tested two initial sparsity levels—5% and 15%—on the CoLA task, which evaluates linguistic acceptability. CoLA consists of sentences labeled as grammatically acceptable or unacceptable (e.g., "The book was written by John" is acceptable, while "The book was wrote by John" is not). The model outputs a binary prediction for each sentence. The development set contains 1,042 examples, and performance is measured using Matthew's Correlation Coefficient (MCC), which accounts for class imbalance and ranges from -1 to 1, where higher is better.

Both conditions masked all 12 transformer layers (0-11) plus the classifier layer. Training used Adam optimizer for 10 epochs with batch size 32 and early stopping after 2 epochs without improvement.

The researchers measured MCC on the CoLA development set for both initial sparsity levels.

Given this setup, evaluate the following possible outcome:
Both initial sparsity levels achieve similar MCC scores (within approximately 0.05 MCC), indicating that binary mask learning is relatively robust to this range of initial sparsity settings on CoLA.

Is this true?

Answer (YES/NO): NO